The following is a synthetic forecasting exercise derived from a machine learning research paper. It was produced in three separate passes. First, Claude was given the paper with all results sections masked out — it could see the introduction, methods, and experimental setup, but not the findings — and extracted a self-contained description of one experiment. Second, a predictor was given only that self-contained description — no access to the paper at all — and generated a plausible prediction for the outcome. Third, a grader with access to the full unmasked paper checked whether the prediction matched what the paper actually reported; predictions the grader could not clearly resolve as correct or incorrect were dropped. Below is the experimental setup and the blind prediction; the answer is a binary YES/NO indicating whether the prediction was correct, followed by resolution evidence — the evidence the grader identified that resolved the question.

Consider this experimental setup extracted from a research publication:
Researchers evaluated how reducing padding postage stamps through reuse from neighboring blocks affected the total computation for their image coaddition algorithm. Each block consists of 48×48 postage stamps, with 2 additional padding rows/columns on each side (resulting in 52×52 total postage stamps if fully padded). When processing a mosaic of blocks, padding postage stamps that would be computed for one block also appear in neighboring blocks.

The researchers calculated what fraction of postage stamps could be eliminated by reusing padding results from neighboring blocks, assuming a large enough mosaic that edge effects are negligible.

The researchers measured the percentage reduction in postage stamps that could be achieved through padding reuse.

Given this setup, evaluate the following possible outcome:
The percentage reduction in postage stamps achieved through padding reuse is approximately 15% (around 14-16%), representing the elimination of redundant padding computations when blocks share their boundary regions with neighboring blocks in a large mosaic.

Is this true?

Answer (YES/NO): YES